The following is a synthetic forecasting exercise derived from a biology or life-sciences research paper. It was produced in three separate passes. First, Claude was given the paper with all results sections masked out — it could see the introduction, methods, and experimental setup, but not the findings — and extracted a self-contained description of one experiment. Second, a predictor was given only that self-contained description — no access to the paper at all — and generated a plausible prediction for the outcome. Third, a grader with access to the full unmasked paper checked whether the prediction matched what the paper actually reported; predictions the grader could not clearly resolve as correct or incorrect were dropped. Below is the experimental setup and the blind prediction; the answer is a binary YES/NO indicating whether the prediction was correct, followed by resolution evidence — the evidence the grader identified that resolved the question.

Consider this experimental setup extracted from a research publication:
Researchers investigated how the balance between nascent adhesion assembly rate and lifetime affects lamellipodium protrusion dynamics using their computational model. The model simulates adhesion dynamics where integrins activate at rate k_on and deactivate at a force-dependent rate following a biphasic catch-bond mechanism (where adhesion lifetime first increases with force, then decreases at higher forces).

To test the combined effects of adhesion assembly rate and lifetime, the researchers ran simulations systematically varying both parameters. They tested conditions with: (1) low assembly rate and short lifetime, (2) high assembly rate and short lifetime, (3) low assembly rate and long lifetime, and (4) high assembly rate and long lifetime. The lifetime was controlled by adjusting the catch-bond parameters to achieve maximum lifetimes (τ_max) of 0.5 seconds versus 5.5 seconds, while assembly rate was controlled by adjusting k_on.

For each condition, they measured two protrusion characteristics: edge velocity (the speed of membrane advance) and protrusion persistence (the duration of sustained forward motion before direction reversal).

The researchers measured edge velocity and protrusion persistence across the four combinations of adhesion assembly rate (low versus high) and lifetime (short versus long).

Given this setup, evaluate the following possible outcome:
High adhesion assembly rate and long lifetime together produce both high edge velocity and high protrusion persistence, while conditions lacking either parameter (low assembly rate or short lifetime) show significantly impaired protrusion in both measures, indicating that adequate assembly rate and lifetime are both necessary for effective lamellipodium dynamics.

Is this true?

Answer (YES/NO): NO